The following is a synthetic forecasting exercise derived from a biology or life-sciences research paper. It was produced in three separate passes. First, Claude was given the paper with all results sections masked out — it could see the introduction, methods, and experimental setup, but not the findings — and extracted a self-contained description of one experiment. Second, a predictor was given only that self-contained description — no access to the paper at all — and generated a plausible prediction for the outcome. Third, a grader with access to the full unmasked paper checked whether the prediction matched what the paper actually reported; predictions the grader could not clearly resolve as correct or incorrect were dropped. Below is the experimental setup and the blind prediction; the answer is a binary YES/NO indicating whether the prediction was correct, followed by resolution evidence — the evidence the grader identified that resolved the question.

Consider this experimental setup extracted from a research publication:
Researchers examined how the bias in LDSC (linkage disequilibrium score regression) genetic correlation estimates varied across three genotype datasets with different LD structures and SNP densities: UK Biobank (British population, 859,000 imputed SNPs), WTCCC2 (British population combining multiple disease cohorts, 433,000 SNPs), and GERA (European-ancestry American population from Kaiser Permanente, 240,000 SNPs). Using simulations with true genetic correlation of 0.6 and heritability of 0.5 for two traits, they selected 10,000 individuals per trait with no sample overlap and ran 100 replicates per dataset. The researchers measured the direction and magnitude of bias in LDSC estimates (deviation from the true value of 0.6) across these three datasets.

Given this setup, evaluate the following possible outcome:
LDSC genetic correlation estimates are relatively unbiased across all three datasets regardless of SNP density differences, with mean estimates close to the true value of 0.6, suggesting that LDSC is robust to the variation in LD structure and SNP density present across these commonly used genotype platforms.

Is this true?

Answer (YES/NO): NO